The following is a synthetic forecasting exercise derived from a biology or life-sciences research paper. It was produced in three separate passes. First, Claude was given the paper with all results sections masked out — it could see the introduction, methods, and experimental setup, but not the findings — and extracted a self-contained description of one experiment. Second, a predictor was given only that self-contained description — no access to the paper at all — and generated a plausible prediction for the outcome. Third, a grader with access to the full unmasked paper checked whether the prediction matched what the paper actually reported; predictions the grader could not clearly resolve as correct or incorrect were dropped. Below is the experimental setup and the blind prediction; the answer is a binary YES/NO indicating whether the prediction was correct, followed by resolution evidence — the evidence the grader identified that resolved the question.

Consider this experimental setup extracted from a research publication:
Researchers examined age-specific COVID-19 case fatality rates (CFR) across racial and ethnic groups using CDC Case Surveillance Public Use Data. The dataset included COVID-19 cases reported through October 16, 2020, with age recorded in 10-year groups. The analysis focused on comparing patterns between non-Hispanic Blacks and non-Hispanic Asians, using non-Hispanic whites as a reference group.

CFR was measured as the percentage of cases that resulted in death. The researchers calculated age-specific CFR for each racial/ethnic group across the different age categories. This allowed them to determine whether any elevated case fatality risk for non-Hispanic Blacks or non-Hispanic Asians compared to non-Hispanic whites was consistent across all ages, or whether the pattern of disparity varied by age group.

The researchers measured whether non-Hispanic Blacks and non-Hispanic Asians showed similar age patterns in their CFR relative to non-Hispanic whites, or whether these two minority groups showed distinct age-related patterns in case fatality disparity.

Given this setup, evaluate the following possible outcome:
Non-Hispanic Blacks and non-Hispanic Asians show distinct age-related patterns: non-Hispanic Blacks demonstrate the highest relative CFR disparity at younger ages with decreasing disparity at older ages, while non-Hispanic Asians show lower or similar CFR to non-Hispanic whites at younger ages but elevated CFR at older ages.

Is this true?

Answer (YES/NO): YES